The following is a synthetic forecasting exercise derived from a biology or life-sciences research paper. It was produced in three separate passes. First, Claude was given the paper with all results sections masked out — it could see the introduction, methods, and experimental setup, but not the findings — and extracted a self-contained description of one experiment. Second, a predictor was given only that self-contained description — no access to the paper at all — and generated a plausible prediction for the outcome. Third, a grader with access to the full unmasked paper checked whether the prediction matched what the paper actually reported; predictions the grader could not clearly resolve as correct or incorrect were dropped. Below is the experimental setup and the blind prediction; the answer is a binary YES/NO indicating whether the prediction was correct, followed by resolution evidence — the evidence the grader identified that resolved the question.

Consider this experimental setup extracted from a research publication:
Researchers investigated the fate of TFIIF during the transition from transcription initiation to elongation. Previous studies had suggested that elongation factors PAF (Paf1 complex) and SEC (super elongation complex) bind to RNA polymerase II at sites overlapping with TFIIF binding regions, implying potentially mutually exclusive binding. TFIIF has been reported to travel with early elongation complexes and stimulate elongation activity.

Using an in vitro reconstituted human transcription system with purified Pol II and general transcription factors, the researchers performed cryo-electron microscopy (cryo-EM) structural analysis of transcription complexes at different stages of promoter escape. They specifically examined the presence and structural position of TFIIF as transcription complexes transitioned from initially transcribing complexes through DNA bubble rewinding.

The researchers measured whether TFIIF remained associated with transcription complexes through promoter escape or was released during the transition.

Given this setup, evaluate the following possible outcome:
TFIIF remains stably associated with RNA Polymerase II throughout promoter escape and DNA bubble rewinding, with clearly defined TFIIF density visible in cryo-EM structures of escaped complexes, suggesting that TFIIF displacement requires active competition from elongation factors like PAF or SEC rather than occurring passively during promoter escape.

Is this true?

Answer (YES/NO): YES